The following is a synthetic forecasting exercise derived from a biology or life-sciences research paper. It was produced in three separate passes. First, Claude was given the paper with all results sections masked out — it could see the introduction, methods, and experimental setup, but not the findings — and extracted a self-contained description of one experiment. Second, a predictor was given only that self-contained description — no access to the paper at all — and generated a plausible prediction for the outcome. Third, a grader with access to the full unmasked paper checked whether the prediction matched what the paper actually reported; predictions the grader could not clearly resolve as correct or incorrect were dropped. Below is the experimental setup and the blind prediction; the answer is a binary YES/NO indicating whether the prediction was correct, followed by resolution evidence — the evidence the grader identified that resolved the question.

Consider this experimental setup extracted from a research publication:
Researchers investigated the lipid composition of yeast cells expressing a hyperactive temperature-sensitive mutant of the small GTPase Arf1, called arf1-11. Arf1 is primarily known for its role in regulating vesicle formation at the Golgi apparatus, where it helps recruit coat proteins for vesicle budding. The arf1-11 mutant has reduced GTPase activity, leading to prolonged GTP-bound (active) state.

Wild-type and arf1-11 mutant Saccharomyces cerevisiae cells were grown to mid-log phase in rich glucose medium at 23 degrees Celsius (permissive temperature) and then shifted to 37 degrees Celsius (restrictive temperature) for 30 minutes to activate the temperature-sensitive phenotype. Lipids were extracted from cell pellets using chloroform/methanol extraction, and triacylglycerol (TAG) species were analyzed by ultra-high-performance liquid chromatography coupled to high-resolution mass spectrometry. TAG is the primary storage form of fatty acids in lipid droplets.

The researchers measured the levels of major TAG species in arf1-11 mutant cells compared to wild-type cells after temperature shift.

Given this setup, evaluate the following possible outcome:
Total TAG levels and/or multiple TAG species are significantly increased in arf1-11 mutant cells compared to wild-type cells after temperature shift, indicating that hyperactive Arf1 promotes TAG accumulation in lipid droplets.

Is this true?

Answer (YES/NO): YES